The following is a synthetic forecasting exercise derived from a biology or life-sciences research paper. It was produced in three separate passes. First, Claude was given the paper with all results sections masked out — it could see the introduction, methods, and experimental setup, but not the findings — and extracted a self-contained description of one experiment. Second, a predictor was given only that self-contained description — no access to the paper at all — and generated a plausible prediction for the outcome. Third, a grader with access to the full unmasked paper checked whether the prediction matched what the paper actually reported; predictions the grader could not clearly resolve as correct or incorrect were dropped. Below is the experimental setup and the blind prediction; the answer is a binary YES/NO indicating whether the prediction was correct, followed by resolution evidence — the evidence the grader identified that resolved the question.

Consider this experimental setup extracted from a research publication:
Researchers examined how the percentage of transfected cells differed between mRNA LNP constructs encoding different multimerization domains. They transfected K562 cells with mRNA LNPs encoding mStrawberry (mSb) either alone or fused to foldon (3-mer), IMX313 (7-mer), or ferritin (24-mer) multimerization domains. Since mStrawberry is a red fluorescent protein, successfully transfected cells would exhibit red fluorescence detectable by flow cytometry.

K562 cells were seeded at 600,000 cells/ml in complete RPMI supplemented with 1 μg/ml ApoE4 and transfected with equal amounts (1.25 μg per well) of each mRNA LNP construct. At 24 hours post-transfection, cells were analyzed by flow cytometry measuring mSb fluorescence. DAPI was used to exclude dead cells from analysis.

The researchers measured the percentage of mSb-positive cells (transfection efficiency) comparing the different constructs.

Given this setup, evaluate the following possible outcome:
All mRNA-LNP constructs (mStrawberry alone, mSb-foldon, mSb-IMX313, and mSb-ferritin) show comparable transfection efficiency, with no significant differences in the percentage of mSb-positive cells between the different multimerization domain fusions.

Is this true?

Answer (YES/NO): NO